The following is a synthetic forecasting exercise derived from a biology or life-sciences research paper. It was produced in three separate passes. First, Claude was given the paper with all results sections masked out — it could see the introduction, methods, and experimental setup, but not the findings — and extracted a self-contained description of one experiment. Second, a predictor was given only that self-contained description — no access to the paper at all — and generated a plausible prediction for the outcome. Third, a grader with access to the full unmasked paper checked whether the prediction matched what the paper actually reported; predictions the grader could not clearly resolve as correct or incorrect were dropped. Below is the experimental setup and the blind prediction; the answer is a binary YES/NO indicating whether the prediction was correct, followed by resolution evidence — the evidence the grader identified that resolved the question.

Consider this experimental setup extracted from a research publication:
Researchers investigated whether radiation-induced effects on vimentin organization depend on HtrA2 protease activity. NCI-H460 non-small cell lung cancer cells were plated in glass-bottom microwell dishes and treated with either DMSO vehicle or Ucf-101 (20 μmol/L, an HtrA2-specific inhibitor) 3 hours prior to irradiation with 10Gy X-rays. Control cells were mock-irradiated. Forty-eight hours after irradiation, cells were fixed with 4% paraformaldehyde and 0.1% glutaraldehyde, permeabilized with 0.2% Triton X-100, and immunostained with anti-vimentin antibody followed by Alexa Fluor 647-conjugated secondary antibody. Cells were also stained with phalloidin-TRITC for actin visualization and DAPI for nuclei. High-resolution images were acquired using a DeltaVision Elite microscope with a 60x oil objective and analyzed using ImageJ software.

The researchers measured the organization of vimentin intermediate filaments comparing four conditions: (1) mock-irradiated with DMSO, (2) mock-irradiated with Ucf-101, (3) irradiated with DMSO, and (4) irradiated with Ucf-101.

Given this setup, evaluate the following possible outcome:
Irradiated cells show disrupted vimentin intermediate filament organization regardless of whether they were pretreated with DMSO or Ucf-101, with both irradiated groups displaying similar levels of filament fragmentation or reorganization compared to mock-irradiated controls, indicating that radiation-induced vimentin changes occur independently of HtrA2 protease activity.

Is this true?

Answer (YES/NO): NO